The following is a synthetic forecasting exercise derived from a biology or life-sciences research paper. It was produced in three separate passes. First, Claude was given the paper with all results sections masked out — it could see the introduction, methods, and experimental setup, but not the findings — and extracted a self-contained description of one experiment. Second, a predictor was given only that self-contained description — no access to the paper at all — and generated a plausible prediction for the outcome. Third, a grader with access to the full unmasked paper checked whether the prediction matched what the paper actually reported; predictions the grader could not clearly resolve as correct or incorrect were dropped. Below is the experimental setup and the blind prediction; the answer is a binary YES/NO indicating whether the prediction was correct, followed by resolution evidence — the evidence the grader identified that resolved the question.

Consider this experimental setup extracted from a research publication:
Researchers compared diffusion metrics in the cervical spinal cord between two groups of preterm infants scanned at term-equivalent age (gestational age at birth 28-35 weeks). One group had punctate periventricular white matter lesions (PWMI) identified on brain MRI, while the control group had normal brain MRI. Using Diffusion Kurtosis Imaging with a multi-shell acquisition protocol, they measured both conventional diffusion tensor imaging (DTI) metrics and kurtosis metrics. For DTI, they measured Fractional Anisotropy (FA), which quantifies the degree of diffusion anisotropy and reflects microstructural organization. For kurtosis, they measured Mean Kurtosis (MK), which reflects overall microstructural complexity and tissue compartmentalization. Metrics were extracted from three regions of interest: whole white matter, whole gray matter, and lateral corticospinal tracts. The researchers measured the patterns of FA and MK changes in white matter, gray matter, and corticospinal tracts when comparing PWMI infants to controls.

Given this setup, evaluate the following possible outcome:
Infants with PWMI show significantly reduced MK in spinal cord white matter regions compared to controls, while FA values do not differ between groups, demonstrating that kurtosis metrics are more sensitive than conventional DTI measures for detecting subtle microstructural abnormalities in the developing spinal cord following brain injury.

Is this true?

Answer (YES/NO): NO